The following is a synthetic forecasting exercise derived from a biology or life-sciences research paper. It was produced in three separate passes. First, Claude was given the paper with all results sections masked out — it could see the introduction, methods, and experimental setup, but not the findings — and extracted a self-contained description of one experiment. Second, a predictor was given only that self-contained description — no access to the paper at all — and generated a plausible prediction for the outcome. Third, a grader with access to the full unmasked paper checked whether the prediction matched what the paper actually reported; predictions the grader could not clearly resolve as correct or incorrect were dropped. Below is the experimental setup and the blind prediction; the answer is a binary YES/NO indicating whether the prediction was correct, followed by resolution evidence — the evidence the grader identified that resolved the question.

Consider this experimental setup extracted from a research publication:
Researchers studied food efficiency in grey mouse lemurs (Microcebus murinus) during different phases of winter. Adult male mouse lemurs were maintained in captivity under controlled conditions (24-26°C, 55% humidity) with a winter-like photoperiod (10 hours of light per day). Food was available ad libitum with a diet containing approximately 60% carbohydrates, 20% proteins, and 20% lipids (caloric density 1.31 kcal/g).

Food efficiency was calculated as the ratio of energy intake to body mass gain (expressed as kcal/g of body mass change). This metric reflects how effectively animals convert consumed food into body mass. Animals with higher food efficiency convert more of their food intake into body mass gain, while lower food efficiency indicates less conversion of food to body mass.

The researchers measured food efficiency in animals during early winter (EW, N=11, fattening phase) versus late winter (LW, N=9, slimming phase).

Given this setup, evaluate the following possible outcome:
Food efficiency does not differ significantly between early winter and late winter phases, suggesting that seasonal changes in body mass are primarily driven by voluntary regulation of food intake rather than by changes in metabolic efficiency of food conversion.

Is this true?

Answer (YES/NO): NO